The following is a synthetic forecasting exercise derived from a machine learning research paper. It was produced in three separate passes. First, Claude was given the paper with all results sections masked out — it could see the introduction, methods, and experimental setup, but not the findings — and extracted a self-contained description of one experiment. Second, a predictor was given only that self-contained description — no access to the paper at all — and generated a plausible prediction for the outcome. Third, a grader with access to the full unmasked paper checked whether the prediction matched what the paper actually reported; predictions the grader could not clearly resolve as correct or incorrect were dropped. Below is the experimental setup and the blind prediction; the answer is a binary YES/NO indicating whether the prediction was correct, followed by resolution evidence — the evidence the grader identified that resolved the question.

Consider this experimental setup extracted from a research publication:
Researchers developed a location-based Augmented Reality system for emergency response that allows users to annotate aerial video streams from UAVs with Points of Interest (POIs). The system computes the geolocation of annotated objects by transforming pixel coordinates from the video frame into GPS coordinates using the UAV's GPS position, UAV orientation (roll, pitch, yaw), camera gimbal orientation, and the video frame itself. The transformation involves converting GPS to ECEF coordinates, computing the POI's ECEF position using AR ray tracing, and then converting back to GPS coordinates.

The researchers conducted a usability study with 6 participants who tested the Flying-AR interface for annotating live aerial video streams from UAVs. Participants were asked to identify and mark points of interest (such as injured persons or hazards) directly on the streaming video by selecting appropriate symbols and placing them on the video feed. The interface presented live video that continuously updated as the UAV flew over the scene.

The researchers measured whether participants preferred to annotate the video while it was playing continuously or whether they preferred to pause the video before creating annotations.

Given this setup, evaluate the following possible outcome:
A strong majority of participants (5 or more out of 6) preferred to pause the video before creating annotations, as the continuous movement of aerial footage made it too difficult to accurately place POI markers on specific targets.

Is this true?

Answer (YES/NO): NO